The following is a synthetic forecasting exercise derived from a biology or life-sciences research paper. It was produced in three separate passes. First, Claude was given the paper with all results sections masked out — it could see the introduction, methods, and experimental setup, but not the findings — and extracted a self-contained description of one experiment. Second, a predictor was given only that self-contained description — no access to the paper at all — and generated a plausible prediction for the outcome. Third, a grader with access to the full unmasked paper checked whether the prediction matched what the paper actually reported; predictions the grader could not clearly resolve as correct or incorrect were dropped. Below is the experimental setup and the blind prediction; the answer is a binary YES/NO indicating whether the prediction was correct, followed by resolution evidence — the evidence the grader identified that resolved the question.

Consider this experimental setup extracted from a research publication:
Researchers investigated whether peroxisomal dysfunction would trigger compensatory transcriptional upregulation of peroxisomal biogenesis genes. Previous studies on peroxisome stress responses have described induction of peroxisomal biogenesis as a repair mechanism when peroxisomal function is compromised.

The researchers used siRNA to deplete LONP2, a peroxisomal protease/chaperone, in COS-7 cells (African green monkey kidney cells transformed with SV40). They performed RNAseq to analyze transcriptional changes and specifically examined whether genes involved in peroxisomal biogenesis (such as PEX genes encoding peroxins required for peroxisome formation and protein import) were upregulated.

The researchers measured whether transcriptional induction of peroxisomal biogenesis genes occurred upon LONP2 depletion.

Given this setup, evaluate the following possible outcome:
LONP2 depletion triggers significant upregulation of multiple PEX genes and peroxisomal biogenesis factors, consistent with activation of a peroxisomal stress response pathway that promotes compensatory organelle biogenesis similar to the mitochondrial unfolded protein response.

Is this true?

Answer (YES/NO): NO